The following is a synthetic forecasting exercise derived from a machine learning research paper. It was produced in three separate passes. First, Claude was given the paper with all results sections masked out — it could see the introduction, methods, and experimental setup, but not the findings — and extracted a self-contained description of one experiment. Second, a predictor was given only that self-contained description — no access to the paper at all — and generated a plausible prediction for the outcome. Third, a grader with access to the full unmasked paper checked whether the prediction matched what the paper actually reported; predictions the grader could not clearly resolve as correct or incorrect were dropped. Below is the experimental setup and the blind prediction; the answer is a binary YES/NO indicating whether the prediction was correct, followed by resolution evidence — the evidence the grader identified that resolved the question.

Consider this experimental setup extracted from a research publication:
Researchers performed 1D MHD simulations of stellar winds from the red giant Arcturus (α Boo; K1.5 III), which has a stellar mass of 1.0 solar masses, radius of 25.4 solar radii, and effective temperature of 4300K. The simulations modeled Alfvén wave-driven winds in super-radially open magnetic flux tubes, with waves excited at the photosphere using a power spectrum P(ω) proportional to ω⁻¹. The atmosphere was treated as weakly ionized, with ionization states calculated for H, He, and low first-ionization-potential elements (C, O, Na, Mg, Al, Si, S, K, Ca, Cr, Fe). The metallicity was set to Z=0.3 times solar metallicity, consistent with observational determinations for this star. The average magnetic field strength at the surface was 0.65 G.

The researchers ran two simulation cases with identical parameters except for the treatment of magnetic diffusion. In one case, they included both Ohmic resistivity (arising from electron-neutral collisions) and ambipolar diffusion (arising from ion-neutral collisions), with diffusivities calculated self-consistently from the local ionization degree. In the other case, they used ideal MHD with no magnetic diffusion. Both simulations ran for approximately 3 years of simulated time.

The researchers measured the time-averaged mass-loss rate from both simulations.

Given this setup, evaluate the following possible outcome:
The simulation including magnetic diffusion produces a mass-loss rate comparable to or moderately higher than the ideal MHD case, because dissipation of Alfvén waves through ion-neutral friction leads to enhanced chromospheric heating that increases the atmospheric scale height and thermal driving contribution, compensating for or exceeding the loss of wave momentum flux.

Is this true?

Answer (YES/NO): NO